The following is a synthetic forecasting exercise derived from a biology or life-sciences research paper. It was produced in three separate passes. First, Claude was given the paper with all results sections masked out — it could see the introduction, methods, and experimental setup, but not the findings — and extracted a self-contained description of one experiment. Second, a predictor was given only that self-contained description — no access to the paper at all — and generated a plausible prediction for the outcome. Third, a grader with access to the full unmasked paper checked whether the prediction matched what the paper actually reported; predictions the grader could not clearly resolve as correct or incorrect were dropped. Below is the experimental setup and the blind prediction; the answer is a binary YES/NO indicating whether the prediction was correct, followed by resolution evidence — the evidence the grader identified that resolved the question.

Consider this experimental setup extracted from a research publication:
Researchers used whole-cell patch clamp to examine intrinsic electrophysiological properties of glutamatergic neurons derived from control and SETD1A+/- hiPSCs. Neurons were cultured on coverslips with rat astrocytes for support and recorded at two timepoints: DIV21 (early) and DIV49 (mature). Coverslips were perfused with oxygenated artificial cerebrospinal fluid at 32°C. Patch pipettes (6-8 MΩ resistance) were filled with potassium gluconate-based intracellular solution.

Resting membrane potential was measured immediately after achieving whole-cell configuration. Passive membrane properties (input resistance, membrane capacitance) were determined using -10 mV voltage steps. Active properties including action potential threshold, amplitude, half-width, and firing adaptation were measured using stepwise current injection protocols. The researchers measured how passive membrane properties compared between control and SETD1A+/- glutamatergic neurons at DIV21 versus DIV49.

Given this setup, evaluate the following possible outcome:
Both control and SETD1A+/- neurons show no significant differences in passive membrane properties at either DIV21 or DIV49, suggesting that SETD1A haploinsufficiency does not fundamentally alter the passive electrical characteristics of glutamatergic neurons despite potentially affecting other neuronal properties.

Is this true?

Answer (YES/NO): YES